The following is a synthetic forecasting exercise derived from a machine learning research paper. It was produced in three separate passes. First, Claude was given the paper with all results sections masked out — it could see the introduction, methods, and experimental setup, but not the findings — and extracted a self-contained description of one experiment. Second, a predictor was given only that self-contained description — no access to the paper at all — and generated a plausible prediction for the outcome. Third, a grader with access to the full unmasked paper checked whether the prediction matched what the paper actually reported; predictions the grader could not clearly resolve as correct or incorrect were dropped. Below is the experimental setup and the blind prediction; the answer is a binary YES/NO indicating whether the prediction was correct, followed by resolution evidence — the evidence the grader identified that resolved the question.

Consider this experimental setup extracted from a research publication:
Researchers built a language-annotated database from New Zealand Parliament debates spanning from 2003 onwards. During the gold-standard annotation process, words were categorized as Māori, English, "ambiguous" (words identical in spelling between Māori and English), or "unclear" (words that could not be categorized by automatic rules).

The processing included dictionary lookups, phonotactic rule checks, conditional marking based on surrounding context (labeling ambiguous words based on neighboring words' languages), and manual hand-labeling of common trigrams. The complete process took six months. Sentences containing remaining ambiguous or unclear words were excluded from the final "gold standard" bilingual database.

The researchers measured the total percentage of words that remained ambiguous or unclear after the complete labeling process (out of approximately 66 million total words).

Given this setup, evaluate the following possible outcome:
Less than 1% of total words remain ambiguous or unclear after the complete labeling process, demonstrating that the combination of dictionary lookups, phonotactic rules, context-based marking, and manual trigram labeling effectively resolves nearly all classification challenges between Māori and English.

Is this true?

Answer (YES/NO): NO